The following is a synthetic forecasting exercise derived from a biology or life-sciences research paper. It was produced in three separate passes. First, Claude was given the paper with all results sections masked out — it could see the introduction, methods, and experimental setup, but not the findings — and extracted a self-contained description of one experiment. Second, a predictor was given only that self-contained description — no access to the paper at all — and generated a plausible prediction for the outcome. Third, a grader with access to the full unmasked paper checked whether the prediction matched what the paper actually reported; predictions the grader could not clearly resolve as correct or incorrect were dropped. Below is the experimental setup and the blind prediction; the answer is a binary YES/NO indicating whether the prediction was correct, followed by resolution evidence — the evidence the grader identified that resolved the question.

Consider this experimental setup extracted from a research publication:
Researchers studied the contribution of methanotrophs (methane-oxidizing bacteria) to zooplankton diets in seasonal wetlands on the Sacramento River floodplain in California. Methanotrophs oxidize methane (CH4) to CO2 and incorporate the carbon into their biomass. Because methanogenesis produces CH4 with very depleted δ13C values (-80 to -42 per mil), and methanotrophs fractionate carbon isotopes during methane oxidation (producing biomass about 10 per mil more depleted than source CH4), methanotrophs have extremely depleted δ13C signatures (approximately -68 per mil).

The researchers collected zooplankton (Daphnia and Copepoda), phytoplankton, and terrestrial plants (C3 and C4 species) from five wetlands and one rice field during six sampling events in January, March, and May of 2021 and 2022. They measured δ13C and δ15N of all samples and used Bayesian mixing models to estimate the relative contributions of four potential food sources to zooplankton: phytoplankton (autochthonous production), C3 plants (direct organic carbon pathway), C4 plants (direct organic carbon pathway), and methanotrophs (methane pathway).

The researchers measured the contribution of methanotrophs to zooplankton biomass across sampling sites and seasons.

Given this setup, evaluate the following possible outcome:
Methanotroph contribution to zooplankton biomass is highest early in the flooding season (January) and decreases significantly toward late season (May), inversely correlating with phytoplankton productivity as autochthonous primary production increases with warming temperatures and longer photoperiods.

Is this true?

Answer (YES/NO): NO